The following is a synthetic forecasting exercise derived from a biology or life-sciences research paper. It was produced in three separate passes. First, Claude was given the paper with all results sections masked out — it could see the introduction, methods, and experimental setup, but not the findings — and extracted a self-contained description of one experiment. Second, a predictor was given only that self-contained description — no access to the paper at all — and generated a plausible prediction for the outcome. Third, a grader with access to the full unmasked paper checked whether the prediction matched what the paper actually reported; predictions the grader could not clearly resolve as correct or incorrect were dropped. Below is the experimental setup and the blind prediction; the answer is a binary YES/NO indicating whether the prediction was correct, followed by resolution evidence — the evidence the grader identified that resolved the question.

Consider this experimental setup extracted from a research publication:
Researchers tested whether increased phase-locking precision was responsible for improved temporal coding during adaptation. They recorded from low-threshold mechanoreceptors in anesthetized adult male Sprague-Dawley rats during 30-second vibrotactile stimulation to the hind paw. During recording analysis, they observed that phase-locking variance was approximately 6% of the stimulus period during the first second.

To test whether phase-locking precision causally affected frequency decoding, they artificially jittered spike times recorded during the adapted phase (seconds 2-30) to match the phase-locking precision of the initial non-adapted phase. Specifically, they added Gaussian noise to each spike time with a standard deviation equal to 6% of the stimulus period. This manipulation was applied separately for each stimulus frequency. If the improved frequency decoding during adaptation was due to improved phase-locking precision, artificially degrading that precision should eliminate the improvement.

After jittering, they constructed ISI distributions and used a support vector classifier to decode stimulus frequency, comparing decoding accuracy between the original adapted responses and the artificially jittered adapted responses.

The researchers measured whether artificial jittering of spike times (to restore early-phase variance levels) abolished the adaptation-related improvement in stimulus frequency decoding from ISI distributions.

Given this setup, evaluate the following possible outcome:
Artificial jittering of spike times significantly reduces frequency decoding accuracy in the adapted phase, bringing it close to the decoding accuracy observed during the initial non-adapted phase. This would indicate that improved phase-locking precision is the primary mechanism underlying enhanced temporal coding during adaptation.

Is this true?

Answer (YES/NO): YES